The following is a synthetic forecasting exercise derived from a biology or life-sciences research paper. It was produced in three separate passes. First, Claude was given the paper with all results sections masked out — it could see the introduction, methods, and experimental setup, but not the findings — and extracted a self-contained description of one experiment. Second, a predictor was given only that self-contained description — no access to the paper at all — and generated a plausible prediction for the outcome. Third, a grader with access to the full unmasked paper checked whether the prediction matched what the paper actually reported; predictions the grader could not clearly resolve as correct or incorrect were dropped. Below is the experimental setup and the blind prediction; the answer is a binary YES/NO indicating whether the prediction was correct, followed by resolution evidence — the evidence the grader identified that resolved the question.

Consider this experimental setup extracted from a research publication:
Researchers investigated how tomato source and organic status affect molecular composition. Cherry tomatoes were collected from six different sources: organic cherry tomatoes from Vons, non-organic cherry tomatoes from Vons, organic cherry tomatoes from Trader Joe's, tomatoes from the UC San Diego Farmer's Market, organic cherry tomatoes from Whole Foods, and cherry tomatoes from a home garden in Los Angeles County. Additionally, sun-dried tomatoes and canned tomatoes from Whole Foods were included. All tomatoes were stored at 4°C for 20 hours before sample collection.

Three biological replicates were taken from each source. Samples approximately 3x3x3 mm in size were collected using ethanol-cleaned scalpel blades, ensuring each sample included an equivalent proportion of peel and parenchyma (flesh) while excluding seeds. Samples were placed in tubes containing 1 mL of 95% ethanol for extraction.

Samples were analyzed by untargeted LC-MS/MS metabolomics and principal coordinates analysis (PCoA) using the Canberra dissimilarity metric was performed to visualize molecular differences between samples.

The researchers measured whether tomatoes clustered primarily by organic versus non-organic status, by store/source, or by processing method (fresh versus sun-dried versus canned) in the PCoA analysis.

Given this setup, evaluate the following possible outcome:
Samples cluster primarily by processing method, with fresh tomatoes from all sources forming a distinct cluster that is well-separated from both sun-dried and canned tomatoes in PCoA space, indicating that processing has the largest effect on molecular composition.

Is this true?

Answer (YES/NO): YES